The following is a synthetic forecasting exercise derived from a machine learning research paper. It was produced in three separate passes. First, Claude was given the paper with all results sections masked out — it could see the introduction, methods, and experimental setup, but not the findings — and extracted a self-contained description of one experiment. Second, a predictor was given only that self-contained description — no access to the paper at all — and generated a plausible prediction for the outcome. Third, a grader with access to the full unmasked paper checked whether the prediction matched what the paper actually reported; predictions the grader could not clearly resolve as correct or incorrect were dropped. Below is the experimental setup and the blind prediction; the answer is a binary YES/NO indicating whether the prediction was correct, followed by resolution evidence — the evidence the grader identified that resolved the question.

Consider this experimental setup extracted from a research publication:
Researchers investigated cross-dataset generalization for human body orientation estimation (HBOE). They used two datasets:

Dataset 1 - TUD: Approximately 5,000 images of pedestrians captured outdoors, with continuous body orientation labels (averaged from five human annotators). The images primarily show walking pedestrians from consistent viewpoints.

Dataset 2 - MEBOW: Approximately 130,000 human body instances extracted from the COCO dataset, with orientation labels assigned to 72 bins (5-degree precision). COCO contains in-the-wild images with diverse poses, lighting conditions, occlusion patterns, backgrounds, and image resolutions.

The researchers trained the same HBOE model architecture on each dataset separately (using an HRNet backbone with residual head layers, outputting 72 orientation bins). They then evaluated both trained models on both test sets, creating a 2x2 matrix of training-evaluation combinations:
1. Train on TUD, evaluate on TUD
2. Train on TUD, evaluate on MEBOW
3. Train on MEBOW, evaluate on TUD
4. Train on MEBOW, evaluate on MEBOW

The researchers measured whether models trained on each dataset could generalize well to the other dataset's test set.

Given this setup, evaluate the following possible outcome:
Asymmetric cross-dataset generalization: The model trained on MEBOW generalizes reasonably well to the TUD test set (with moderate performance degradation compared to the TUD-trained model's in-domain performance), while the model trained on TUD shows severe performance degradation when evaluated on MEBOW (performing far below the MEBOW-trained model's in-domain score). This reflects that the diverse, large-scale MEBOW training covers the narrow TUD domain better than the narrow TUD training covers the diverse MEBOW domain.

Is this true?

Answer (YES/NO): YES